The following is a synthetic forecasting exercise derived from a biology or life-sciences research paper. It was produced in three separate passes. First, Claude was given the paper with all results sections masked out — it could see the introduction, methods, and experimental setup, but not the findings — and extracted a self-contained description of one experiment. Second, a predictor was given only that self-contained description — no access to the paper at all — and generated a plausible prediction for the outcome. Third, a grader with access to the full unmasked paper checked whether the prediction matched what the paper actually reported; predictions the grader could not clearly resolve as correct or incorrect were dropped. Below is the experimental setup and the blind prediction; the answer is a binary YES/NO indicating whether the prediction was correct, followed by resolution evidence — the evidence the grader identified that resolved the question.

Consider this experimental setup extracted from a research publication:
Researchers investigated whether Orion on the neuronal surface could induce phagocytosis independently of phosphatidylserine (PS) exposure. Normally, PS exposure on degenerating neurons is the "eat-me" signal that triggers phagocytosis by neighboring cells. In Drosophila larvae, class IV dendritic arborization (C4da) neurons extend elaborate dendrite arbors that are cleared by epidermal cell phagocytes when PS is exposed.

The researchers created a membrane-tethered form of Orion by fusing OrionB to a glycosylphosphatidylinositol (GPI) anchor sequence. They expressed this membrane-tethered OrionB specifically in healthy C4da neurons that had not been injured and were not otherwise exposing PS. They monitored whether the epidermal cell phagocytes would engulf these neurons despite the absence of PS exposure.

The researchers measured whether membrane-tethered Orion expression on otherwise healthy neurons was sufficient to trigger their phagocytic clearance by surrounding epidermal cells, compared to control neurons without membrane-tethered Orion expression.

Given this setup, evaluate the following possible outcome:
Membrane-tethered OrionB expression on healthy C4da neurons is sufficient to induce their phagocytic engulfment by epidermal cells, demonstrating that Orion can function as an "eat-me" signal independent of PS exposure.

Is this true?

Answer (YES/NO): YES